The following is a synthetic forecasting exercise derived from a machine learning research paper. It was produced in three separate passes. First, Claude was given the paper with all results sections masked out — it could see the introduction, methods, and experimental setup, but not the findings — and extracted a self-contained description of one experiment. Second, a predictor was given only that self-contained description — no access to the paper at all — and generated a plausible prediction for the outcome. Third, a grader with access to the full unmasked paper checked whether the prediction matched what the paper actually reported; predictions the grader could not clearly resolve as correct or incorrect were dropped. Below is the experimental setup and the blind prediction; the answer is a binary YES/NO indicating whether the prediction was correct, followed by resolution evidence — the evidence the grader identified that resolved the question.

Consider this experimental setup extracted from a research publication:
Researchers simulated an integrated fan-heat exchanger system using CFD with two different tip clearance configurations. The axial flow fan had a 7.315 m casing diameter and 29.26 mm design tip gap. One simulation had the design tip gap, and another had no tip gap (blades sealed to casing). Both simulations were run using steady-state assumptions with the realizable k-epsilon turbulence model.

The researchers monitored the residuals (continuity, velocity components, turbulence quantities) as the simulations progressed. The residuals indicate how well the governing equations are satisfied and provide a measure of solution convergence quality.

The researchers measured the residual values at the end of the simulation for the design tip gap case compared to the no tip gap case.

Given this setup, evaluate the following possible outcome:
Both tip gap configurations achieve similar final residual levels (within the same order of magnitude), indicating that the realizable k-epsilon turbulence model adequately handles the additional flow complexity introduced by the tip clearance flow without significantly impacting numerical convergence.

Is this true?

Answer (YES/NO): NO